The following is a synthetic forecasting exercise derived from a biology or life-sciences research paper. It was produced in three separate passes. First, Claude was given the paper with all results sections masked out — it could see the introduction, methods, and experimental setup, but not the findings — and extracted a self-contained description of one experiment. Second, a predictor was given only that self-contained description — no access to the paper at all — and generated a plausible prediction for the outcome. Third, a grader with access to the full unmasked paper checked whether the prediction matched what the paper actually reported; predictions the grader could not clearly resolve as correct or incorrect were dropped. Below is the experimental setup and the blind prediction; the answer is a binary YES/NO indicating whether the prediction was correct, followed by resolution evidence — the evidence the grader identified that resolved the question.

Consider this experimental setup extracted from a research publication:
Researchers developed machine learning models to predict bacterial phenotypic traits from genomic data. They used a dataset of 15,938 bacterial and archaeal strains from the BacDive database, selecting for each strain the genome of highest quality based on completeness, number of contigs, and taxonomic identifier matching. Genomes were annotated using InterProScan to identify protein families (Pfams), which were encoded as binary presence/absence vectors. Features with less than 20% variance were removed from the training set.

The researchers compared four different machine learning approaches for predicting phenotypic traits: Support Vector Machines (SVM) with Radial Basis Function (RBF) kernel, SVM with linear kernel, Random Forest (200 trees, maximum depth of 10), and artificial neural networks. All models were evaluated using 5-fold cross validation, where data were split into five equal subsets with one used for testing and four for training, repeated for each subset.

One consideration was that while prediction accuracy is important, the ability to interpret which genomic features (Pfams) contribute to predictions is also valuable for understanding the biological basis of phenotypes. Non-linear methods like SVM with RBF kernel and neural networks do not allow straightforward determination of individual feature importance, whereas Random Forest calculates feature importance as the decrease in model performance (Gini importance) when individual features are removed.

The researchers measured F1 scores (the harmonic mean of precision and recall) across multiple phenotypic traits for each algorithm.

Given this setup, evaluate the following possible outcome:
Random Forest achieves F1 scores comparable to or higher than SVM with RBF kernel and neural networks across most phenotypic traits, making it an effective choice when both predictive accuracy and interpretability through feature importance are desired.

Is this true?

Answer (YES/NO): NO